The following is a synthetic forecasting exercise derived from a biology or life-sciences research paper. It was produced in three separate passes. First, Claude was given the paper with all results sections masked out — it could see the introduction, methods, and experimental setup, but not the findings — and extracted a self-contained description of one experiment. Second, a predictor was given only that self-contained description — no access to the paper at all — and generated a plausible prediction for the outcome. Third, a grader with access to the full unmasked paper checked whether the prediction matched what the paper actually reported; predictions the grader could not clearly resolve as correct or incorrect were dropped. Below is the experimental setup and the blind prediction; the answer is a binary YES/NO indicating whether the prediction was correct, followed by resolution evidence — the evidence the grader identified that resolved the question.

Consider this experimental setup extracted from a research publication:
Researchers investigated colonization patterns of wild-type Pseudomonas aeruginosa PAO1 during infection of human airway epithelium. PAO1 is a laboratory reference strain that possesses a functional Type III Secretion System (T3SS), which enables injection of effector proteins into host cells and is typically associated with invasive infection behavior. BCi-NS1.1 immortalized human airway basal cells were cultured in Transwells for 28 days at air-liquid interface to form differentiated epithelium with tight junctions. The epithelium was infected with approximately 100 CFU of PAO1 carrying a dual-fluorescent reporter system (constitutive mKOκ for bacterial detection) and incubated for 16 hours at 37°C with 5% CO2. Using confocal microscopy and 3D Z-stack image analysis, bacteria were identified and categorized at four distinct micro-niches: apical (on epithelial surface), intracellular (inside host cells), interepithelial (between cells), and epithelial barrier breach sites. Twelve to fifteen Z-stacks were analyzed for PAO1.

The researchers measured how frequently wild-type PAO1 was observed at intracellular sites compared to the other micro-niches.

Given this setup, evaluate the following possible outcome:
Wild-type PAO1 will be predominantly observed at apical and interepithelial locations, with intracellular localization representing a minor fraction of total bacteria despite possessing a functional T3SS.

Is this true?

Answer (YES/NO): NO